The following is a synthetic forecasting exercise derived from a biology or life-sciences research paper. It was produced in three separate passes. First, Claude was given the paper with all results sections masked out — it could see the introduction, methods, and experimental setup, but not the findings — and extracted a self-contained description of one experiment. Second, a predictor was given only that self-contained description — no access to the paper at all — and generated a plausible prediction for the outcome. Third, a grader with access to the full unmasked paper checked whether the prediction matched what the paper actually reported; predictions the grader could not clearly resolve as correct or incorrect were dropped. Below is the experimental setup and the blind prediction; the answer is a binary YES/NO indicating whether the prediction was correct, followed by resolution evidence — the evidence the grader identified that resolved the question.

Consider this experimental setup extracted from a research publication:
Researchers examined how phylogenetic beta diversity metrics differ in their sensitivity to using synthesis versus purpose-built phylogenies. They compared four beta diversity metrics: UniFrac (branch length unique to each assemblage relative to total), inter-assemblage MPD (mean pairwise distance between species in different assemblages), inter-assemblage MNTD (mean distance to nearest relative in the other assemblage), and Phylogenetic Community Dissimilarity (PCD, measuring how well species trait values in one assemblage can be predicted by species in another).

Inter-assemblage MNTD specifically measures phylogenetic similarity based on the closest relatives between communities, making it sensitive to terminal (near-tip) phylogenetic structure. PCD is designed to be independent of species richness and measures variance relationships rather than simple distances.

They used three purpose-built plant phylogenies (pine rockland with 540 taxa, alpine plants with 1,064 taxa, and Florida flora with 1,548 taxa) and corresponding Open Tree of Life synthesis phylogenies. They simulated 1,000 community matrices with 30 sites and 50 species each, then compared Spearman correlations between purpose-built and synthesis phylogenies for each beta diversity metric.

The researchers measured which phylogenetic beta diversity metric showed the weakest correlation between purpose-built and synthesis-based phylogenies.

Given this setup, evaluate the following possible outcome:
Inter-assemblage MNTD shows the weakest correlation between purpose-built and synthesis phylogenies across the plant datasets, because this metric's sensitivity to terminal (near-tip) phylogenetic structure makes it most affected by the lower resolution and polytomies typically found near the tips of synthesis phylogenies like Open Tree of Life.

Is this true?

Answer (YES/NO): NO